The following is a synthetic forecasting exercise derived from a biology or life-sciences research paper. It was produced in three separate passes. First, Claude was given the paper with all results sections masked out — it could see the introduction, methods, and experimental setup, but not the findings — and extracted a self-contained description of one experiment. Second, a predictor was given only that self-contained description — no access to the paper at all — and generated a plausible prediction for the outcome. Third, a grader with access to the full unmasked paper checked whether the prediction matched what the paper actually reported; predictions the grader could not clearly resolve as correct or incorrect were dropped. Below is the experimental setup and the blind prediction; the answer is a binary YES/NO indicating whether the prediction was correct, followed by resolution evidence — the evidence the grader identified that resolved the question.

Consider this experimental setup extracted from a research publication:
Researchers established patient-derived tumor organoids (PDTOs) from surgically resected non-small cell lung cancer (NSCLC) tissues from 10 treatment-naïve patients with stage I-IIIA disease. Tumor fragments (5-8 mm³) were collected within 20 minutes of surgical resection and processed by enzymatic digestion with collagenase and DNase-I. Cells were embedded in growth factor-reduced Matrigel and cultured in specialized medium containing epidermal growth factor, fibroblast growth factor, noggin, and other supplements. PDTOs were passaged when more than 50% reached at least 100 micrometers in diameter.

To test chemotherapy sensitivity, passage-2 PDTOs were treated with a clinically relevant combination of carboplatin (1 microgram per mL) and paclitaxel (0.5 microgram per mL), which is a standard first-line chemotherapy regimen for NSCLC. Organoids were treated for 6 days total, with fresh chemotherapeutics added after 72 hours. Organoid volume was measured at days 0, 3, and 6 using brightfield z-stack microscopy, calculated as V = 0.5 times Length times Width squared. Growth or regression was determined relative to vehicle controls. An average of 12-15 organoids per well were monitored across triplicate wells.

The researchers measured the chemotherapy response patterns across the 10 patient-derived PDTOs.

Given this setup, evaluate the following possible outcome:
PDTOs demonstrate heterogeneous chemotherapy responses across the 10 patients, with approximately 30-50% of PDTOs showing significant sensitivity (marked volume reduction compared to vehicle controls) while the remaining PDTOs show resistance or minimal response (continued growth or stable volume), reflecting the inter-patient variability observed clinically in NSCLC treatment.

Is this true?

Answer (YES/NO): YES